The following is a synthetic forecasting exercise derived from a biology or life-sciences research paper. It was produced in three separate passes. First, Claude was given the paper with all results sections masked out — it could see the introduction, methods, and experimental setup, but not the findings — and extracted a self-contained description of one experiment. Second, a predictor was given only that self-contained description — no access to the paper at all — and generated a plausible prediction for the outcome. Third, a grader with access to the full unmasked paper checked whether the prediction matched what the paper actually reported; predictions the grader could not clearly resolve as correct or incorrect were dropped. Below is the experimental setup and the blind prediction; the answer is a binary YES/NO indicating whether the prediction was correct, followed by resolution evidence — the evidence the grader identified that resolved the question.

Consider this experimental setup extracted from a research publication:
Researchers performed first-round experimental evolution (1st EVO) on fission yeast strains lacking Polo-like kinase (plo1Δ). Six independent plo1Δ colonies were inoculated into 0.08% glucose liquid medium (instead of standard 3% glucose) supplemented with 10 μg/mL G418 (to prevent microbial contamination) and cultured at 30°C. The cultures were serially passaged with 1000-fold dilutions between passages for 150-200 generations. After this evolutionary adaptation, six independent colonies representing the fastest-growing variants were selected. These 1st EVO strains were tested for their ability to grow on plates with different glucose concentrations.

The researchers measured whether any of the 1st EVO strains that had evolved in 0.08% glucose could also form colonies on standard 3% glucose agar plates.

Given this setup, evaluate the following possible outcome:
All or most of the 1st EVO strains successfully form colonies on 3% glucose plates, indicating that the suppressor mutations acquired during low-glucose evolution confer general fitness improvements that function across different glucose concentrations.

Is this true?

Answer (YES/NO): NO